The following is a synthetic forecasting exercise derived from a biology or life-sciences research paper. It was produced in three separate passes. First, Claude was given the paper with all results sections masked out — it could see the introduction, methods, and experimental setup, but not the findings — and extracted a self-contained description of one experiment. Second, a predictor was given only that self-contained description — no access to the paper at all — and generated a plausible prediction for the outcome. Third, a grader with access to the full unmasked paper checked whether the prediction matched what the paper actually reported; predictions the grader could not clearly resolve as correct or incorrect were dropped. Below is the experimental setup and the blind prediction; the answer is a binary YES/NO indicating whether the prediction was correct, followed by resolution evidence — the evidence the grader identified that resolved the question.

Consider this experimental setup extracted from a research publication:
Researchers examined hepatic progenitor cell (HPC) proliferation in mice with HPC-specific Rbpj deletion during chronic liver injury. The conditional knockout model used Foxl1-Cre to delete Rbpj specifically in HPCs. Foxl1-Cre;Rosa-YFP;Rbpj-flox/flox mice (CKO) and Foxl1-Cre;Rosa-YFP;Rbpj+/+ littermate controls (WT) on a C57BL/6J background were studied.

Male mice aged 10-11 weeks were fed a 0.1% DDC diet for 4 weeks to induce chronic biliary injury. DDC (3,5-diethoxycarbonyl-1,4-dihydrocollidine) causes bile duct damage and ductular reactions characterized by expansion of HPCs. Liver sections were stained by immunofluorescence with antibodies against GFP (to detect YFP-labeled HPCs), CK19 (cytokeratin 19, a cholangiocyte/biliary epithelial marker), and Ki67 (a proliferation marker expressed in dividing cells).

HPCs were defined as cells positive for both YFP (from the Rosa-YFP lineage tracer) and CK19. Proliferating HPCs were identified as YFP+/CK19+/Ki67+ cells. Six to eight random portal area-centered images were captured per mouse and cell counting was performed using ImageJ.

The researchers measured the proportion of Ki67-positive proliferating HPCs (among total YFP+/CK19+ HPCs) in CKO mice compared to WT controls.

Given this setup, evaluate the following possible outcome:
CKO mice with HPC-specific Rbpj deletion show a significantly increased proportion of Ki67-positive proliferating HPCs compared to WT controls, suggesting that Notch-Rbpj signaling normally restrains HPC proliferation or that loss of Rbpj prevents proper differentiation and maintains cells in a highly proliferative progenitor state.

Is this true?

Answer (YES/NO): NO